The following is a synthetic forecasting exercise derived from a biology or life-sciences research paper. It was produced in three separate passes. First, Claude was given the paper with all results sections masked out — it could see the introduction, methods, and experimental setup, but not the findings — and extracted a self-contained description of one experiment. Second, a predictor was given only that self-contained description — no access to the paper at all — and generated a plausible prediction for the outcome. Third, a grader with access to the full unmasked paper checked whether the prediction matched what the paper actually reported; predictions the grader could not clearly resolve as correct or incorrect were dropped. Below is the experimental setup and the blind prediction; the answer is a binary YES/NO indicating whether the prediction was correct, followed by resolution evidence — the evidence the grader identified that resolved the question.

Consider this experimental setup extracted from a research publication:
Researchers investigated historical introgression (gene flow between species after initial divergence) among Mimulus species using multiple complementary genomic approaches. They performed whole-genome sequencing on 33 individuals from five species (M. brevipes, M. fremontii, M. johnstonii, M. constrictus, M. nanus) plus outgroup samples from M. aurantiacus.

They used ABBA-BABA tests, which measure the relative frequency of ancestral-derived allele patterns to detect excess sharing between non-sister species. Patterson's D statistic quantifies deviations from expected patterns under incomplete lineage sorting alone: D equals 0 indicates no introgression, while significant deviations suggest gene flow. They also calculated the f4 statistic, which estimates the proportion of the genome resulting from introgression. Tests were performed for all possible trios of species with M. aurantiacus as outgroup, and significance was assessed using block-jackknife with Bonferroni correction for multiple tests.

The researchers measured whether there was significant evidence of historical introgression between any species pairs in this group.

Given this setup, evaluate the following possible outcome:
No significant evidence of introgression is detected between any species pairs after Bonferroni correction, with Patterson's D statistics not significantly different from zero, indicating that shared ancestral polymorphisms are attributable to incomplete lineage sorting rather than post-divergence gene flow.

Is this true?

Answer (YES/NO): NO